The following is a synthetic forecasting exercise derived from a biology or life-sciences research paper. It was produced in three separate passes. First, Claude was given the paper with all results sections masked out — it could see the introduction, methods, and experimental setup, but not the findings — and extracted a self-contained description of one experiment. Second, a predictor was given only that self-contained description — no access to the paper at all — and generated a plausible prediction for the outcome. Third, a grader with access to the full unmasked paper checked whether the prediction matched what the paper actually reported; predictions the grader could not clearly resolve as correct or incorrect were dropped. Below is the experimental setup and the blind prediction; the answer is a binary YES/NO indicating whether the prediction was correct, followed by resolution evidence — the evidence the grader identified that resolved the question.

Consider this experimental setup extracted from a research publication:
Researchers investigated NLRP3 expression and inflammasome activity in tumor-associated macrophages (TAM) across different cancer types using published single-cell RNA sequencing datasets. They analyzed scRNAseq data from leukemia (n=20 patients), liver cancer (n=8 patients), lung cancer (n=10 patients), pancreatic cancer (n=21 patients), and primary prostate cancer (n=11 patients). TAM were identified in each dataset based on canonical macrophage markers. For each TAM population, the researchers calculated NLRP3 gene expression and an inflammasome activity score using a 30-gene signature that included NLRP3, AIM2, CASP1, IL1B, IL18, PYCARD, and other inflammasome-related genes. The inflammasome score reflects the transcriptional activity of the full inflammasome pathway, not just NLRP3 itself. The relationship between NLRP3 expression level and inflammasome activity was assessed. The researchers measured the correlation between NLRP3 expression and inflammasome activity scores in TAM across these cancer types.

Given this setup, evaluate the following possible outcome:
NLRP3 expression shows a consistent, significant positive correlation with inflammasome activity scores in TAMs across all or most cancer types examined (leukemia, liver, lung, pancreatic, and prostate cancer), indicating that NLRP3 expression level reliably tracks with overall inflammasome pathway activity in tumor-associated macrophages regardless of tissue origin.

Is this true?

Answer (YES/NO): NO